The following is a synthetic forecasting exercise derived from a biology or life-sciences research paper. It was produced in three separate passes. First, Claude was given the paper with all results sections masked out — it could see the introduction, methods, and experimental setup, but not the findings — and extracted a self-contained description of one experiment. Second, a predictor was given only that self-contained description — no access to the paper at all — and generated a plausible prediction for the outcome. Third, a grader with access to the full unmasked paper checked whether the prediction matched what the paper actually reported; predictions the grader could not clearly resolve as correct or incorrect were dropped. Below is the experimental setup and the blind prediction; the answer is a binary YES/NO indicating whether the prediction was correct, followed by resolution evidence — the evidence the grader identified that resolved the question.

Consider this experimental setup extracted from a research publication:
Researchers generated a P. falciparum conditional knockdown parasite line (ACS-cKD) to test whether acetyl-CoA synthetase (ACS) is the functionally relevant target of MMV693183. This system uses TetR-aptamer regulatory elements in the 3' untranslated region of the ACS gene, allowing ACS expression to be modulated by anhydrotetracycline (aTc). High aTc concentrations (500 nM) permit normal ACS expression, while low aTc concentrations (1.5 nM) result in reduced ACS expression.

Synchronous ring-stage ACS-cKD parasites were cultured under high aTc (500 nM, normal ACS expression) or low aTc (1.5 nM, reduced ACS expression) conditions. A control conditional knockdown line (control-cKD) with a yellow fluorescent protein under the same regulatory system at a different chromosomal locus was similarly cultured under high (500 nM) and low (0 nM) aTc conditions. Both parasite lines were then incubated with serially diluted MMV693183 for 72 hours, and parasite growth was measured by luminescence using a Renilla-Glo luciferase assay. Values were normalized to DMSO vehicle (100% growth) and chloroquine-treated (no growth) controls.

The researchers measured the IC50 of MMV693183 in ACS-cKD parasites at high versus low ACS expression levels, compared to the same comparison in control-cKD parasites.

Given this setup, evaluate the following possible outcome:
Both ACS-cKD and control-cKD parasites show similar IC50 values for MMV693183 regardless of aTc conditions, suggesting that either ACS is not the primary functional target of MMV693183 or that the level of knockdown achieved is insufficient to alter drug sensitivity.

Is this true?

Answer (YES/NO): NO